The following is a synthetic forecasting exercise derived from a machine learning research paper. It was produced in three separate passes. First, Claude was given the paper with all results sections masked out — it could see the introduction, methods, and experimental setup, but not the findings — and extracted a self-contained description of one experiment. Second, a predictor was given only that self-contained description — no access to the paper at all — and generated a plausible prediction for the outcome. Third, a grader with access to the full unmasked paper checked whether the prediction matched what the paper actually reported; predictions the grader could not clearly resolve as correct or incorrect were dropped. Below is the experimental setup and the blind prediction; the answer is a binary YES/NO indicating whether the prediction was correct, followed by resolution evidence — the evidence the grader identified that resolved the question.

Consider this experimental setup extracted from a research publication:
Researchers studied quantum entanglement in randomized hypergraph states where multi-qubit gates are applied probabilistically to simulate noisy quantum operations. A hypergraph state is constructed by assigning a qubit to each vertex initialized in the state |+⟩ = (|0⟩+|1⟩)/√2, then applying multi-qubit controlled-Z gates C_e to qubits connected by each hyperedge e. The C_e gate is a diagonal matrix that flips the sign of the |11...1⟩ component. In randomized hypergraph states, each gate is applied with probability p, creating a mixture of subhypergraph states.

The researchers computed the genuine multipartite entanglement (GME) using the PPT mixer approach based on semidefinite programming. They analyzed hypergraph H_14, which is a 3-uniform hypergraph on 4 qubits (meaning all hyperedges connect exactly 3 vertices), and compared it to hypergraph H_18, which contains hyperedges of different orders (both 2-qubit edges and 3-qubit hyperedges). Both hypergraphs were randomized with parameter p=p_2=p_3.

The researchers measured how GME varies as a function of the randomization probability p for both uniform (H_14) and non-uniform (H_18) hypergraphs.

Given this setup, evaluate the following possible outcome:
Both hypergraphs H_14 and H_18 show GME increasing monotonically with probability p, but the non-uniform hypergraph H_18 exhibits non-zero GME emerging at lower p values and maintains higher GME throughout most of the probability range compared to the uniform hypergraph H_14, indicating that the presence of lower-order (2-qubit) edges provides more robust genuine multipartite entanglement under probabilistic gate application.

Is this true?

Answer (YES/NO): NO